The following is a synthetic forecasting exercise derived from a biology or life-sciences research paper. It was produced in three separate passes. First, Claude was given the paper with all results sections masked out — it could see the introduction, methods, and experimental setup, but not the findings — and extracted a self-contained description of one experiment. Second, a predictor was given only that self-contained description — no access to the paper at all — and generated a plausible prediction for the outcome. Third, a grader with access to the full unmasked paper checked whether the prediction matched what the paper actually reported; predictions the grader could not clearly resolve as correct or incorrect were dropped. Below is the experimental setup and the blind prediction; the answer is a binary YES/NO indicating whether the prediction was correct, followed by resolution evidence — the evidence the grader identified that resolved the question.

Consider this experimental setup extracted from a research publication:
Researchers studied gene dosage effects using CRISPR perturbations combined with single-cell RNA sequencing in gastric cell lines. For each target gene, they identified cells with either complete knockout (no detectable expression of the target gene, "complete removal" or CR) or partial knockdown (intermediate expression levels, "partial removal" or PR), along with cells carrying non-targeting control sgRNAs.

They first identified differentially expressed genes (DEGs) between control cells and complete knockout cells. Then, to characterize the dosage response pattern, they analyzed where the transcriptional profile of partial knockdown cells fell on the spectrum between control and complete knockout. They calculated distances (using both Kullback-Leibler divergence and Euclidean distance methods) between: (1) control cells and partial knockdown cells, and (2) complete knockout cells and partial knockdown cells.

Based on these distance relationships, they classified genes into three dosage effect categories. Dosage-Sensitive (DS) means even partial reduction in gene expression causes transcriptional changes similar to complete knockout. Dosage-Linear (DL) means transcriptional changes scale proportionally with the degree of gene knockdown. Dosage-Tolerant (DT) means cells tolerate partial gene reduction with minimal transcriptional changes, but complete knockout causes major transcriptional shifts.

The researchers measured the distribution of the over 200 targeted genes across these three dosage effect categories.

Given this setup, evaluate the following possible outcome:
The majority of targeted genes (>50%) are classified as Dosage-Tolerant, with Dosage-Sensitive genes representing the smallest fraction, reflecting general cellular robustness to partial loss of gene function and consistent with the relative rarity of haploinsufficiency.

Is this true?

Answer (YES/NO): NO